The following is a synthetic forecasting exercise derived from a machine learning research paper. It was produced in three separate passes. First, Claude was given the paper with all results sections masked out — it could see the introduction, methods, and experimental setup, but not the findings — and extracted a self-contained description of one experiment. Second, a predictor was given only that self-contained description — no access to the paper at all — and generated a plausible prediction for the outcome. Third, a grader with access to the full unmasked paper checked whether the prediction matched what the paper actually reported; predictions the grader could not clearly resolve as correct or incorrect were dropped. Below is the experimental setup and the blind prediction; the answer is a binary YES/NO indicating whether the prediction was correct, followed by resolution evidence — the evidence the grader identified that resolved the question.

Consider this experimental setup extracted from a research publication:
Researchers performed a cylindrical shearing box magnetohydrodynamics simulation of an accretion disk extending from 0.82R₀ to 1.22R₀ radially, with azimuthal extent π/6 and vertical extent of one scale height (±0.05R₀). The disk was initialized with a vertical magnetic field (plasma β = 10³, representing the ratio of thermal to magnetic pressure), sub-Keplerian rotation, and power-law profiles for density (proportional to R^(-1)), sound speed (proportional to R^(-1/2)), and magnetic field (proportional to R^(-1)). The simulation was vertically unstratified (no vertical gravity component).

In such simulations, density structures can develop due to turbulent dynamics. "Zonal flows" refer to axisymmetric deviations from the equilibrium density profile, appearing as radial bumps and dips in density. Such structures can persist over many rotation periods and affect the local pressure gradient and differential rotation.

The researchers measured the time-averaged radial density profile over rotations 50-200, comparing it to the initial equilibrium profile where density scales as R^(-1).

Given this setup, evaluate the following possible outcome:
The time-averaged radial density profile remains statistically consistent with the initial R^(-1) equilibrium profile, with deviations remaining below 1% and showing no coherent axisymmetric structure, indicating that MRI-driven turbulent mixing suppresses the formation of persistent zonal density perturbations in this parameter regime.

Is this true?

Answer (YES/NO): NO